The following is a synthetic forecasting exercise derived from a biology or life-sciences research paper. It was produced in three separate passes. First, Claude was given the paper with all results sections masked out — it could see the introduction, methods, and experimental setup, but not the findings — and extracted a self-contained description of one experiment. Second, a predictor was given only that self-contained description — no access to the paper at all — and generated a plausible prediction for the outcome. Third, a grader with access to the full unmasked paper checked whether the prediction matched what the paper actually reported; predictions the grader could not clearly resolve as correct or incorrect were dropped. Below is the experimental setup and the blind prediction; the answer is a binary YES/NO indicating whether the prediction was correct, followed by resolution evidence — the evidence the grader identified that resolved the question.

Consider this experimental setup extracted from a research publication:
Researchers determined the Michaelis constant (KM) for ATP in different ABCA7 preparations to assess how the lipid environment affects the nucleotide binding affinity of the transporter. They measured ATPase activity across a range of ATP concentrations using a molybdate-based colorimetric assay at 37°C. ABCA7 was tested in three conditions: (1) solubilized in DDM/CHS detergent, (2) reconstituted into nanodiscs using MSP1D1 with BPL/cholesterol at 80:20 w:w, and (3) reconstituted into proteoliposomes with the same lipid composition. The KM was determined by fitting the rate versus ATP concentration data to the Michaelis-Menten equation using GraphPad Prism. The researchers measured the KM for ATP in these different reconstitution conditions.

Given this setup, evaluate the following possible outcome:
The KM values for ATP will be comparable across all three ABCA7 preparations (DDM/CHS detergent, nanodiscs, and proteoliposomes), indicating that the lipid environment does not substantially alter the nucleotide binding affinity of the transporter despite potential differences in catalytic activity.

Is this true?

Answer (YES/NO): YES